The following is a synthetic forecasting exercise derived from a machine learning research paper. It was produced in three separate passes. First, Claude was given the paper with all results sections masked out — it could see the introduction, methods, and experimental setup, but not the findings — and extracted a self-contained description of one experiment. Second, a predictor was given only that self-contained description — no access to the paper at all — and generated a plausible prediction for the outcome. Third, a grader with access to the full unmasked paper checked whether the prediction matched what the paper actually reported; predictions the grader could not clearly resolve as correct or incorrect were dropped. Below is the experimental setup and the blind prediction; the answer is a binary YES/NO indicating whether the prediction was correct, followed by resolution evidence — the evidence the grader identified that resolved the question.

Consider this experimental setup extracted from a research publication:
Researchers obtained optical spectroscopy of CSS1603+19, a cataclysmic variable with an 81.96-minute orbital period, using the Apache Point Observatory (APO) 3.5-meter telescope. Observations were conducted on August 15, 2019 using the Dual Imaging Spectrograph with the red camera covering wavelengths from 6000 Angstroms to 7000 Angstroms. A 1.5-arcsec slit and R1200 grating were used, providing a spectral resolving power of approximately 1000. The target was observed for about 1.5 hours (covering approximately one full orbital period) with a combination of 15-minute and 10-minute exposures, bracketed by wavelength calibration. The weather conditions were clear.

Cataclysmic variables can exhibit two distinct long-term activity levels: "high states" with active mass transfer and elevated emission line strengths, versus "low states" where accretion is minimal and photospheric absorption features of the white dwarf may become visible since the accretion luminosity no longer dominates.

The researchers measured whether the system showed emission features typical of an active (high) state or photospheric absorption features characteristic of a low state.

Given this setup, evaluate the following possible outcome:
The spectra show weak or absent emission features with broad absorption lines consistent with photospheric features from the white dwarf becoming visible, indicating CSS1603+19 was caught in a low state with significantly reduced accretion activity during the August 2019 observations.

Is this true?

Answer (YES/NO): NO